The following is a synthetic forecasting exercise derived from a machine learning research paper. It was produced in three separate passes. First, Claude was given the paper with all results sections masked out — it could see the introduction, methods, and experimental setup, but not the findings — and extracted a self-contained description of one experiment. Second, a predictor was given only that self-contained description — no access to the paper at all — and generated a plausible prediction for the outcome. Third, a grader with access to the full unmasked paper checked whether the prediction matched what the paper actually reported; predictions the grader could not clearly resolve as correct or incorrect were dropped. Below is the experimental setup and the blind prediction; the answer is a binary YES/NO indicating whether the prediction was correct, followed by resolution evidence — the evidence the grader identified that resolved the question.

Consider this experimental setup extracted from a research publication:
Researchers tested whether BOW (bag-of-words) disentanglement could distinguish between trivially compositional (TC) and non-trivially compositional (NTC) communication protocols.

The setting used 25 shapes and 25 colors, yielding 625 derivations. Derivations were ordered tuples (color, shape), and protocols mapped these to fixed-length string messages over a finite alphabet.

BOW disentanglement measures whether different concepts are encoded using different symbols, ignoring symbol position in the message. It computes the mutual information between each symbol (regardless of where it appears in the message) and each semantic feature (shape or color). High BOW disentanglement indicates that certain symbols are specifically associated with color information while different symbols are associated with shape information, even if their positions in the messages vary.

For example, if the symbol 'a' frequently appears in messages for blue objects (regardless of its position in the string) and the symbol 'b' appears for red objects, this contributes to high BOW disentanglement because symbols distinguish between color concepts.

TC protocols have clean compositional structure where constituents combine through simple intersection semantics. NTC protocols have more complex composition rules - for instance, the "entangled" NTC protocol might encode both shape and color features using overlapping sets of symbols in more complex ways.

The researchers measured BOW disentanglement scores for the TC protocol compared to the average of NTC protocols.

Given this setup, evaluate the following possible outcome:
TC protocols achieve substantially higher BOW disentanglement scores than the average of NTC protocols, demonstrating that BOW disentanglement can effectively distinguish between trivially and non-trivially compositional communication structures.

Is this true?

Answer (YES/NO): NO